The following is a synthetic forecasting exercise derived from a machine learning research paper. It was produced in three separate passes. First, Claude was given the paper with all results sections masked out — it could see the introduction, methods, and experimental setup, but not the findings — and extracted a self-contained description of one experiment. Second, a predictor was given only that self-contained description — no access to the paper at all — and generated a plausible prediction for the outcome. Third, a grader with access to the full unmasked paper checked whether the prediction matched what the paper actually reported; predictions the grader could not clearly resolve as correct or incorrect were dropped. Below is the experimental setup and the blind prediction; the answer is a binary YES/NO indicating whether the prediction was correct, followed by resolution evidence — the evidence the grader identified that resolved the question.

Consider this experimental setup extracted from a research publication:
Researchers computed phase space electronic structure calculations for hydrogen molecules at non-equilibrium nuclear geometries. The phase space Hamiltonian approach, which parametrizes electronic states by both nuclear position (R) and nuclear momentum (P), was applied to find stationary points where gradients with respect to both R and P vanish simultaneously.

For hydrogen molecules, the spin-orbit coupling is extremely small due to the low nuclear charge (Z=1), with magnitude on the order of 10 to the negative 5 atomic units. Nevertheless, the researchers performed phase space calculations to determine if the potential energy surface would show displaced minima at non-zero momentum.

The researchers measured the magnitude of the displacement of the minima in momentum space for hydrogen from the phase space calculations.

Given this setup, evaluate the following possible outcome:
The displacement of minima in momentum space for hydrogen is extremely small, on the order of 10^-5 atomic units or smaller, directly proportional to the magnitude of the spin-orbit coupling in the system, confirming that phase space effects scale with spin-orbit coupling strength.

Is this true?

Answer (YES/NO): NO